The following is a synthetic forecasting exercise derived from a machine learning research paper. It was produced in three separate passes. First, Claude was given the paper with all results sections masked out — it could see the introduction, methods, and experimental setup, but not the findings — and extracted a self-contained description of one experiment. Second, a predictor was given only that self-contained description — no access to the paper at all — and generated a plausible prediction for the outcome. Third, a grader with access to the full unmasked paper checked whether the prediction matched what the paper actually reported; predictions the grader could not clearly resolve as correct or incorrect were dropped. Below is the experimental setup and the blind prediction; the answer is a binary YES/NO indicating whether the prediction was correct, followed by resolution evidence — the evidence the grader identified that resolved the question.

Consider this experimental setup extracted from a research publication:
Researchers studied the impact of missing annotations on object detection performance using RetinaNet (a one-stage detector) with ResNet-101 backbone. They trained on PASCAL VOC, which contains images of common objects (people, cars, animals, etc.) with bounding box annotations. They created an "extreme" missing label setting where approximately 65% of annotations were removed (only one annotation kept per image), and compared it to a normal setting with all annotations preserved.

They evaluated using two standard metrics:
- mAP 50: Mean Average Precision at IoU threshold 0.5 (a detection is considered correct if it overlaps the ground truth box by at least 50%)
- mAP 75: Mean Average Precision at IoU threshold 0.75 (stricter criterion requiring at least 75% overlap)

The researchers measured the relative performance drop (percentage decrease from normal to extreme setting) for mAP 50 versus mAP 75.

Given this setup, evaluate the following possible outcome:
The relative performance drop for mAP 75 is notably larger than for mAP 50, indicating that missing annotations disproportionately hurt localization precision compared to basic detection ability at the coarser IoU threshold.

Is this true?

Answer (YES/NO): YES